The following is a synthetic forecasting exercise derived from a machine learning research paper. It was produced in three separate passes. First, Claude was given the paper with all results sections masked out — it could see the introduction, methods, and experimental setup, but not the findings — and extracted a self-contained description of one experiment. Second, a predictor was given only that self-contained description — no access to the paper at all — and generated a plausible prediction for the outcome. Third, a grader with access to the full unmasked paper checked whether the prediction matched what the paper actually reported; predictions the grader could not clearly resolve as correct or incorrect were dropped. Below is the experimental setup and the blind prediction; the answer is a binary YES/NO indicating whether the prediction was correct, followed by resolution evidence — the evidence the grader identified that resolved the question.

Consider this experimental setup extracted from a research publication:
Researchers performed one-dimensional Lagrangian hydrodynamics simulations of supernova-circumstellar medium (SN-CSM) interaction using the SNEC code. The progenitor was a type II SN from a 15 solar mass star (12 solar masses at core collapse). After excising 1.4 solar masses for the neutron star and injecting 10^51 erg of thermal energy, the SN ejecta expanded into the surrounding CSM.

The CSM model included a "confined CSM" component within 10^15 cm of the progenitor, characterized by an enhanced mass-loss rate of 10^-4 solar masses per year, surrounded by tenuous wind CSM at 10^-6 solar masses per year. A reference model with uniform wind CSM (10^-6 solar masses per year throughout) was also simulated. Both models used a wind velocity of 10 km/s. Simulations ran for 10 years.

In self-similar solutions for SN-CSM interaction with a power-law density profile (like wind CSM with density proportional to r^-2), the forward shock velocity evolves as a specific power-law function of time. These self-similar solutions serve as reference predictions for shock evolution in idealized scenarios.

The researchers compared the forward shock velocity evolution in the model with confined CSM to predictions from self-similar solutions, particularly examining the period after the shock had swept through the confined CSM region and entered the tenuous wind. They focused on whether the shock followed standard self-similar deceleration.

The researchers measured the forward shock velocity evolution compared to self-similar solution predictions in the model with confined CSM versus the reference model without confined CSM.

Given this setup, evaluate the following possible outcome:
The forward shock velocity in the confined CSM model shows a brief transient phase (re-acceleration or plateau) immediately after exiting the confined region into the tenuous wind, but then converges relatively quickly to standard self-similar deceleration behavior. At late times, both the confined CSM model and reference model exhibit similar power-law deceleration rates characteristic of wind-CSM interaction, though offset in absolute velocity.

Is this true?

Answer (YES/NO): NO